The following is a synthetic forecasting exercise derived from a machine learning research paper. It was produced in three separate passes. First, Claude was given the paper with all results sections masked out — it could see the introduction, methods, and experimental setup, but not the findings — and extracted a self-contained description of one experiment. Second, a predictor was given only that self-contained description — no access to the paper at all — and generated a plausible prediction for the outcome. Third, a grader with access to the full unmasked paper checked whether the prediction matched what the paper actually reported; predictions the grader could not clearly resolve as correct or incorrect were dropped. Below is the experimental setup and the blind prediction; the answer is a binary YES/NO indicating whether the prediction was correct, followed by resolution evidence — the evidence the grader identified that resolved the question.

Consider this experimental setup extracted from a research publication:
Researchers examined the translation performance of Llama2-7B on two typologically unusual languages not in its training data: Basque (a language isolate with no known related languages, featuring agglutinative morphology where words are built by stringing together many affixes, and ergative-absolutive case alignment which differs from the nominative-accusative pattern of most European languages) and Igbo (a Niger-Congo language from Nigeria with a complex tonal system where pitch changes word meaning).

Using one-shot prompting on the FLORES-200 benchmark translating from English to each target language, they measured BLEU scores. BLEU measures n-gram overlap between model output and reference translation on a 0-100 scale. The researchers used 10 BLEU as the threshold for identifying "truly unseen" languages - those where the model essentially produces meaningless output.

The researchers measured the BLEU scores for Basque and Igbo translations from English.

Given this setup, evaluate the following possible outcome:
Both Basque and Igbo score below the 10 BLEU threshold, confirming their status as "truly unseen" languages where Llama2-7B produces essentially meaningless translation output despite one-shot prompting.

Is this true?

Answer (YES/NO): YES